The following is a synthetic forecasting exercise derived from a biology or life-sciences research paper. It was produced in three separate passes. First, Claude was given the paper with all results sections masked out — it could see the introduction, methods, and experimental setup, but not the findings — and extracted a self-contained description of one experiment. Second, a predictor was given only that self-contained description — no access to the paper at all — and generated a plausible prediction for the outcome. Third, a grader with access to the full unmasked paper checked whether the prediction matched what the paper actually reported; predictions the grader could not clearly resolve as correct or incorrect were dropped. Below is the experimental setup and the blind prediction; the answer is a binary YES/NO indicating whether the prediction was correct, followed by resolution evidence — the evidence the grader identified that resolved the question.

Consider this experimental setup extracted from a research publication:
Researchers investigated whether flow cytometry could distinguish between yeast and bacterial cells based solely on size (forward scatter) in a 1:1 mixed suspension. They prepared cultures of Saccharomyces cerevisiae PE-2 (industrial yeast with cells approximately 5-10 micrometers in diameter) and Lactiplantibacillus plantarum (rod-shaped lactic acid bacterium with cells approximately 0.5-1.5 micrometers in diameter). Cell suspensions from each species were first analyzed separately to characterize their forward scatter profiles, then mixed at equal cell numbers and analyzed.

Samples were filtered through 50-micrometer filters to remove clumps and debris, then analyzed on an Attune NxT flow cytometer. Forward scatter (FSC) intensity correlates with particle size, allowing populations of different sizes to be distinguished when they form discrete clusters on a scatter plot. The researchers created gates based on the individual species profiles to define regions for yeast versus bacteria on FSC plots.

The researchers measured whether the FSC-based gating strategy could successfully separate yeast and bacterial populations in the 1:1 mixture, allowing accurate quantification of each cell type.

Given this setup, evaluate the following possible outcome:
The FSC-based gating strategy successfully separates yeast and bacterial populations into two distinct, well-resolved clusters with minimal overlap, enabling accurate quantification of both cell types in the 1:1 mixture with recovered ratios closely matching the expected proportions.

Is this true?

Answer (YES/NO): NO